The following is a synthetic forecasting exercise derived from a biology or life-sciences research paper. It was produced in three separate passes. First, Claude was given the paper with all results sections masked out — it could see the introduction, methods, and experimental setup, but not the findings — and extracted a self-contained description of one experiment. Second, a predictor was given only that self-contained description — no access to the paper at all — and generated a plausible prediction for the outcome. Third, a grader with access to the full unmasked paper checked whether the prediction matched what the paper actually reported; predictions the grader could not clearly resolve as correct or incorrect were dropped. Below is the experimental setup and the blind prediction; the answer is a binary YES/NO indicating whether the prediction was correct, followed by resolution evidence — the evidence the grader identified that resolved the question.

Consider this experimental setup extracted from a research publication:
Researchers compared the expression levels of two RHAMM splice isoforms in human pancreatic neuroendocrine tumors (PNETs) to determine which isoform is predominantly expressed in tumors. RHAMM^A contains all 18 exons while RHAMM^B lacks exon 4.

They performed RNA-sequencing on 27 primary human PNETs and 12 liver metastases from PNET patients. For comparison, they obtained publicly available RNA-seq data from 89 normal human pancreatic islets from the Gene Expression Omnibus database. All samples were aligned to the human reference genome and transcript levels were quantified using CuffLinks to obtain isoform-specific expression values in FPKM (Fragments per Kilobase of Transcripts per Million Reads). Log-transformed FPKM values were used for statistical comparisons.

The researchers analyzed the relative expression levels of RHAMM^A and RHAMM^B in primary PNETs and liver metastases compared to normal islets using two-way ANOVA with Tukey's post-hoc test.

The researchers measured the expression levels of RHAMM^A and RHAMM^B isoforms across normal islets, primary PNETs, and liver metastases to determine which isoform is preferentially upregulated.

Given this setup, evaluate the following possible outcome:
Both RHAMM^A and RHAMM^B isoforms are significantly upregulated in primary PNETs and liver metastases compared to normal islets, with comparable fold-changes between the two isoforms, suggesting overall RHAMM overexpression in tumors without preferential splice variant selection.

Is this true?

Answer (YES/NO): NO